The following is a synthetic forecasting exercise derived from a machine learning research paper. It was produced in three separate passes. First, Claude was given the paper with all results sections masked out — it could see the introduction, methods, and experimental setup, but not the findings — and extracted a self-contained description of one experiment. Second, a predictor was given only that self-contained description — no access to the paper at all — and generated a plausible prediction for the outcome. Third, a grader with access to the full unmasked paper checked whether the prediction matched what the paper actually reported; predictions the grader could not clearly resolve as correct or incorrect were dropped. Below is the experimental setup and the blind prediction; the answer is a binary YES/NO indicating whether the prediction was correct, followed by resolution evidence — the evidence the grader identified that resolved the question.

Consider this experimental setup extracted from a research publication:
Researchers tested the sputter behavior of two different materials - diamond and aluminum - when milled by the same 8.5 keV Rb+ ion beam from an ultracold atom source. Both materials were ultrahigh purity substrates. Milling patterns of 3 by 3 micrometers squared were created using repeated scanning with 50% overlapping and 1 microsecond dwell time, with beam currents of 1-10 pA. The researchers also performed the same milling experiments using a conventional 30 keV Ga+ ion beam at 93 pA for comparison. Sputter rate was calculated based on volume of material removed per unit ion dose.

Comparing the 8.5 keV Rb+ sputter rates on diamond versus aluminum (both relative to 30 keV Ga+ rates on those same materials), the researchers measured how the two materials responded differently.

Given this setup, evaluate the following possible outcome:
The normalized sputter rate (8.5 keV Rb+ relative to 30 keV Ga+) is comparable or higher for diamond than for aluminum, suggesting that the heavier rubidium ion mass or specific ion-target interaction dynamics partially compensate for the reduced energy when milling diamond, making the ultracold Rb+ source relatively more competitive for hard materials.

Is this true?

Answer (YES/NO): YES